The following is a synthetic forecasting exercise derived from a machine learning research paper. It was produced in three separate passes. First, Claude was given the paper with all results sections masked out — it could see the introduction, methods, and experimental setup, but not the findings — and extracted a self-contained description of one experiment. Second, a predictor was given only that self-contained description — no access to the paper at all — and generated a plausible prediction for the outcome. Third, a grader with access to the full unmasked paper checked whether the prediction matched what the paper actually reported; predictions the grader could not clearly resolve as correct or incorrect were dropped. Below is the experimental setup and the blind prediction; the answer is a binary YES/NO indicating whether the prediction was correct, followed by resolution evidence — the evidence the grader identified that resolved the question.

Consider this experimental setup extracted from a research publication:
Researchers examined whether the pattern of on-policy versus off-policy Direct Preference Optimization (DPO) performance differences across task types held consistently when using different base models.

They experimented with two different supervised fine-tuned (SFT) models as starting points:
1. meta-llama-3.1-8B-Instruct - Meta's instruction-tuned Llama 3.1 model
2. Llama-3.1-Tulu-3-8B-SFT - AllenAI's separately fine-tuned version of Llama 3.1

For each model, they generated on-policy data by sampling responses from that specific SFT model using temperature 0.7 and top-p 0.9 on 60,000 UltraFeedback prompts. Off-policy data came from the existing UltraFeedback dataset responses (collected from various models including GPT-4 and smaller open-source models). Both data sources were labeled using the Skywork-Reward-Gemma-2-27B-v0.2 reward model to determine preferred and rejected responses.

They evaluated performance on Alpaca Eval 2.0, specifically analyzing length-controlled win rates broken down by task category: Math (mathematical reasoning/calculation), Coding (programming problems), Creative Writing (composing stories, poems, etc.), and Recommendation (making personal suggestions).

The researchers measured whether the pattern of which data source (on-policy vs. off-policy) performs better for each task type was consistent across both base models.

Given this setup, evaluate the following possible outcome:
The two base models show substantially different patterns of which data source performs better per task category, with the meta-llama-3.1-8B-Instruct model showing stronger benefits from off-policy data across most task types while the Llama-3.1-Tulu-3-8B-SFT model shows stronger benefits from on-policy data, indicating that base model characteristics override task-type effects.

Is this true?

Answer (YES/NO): NO